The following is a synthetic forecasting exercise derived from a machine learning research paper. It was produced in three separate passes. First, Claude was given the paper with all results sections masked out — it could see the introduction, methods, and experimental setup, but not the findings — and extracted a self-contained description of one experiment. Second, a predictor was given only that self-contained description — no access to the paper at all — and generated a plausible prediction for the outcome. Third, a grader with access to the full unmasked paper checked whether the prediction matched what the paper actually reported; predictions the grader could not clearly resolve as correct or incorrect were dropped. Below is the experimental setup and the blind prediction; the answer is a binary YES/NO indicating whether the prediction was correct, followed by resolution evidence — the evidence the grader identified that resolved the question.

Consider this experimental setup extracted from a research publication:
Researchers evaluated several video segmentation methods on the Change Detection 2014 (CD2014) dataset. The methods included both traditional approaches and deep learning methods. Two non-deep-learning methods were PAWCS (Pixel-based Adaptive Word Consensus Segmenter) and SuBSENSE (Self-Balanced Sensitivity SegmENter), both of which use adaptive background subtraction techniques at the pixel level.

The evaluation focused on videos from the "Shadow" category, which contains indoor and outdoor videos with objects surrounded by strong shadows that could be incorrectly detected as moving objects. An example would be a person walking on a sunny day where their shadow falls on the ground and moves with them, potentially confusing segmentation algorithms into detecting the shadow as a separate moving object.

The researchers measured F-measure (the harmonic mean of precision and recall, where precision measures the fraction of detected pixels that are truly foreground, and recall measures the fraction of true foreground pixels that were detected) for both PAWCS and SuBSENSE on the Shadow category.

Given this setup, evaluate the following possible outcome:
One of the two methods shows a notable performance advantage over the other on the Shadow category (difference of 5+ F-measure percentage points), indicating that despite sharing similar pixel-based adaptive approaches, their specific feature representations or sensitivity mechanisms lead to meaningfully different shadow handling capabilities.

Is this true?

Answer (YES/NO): NO